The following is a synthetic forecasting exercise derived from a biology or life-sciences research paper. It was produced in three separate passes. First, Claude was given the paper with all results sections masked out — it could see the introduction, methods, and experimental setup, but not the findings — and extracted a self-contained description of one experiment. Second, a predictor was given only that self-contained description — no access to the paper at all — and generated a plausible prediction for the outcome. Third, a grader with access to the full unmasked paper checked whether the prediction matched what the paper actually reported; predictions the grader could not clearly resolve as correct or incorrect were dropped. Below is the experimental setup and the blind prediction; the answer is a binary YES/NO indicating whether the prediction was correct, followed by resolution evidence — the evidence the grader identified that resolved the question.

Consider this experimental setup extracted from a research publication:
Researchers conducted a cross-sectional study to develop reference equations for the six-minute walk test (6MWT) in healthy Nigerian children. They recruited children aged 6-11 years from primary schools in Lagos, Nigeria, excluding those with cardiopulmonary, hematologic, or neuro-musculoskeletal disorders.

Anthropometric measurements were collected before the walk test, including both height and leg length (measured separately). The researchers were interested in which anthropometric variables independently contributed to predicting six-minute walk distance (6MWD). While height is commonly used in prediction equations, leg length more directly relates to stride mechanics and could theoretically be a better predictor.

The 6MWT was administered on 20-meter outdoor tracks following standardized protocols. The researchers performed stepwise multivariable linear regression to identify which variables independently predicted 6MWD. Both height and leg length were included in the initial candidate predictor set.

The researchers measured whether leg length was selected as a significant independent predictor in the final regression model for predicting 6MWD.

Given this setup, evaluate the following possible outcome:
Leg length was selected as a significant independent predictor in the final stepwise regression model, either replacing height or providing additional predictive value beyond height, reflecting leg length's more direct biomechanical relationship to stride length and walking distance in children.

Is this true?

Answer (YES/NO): NO